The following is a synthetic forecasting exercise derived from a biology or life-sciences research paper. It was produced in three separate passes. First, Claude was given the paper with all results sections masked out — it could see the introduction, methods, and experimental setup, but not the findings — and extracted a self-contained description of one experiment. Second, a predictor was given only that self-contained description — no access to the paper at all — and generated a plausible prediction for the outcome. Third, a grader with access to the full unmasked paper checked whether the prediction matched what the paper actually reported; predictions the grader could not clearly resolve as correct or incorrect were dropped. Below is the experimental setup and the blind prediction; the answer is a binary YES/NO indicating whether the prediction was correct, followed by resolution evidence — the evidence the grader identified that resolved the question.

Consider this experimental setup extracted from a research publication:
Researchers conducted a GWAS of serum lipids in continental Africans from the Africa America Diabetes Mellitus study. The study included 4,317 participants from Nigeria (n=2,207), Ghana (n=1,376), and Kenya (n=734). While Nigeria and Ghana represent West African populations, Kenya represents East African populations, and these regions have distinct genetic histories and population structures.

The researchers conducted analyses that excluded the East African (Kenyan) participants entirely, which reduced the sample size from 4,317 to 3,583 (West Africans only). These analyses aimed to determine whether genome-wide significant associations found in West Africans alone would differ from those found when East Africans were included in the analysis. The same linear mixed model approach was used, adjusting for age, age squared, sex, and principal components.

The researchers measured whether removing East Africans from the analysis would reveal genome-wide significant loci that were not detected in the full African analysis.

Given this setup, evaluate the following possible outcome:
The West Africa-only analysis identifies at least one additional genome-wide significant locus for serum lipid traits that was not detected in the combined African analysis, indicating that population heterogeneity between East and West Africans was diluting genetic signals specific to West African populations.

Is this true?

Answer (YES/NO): NO